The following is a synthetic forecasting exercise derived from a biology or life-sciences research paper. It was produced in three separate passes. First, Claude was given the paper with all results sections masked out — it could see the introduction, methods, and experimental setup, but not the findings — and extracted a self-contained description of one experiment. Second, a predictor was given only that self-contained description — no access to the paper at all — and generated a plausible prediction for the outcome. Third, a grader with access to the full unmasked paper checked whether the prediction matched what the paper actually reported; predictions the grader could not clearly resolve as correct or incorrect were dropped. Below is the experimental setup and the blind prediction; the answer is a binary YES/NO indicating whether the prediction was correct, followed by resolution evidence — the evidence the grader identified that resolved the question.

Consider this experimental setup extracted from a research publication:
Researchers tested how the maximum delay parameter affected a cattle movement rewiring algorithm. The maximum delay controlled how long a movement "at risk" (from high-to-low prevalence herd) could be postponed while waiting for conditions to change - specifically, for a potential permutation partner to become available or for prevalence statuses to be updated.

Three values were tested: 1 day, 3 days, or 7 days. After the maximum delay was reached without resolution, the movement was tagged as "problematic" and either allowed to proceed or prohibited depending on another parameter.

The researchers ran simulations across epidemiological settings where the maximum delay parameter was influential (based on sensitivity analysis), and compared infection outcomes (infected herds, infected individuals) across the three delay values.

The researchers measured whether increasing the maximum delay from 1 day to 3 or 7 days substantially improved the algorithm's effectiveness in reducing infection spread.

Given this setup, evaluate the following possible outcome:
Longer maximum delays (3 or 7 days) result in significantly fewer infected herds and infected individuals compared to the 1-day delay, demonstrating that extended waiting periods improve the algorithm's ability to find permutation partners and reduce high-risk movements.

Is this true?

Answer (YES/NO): NO